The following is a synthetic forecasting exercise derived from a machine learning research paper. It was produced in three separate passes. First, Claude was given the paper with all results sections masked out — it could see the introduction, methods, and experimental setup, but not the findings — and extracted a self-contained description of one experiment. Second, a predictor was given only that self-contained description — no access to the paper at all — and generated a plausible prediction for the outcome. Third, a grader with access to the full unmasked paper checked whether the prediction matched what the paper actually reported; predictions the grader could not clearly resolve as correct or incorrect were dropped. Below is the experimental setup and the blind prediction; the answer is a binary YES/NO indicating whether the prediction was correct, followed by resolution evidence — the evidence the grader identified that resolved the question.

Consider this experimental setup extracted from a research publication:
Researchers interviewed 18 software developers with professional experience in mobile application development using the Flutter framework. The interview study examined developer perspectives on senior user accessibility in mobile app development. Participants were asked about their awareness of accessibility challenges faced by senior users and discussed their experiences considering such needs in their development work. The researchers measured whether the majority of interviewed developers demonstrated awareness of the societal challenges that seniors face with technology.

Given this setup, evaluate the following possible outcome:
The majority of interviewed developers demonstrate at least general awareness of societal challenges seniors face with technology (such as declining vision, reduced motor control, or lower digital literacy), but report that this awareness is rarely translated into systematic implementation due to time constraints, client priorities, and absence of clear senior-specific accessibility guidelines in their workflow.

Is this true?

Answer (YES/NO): NO